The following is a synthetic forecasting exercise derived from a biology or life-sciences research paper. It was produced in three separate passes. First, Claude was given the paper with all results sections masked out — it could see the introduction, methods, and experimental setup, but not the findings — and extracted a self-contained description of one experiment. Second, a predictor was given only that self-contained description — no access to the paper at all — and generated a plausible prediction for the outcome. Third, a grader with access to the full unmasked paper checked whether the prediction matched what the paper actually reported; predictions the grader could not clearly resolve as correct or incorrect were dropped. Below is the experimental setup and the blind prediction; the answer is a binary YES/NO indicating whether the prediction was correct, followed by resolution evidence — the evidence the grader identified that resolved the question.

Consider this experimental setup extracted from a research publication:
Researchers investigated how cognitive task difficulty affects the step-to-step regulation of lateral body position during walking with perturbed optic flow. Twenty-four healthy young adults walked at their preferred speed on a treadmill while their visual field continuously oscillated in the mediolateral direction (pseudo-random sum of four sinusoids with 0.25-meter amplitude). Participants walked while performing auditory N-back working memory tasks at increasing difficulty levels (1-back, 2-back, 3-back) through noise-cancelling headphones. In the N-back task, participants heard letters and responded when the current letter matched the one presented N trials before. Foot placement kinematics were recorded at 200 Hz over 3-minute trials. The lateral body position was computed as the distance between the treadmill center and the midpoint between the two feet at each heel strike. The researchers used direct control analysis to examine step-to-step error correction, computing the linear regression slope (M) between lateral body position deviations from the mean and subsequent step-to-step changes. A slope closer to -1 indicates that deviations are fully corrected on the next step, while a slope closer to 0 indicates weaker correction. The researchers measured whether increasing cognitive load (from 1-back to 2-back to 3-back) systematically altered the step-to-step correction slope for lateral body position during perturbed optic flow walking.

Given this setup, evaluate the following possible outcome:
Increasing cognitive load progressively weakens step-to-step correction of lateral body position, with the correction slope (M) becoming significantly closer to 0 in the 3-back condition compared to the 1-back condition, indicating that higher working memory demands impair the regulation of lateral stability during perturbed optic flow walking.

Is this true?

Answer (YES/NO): NO